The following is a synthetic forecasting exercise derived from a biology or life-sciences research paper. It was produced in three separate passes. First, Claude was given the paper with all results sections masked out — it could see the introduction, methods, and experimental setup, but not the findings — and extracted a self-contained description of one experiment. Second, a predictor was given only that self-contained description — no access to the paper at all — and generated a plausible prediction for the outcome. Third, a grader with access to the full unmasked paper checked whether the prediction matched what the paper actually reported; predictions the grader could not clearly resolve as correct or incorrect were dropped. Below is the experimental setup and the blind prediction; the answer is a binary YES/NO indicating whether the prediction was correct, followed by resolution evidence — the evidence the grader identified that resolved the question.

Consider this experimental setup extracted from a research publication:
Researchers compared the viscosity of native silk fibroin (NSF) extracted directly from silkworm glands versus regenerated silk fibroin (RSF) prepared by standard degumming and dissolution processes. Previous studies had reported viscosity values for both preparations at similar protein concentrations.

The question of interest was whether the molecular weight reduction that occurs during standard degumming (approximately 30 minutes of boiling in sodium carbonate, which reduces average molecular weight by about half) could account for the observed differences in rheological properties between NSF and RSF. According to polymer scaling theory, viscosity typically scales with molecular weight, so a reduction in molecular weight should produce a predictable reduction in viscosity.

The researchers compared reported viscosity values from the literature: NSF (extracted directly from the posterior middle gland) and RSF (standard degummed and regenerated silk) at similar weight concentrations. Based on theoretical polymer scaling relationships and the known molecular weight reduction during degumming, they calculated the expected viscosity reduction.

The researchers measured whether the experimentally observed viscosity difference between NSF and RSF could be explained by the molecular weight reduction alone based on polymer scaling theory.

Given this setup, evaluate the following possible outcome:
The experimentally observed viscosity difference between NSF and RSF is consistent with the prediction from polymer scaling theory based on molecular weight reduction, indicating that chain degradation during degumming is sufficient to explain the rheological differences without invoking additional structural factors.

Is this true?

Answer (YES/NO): NO